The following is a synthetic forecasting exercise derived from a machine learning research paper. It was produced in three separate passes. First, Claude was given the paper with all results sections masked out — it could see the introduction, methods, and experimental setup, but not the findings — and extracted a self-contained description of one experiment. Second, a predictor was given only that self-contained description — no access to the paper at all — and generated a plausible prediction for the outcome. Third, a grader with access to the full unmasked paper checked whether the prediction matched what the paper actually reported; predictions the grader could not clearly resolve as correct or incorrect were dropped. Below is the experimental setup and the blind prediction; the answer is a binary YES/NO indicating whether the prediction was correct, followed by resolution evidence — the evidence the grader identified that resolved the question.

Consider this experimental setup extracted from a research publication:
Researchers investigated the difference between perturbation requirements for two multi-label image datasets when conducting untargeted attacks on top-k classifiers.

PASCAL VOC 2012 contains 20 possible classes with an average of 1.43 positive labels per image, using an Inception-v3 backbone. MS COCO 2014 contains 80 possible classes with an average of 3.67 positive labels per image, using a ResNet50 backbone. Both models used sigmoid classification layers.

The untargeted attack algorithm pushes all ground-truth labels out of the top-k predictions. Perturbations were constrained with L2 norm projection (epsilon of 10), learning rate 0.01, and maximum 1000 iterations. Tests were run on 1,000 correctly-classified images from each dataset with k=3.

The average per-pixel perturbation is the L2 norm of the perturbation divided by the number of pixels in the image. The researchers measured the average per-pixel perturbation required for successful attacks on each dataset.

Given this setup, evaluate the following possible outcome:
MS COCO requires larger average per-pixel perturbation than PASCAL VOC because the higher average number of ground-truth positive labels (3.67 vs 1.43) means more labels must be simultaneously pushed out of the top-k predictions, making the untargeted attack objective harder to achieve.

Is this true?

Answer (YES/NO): NO